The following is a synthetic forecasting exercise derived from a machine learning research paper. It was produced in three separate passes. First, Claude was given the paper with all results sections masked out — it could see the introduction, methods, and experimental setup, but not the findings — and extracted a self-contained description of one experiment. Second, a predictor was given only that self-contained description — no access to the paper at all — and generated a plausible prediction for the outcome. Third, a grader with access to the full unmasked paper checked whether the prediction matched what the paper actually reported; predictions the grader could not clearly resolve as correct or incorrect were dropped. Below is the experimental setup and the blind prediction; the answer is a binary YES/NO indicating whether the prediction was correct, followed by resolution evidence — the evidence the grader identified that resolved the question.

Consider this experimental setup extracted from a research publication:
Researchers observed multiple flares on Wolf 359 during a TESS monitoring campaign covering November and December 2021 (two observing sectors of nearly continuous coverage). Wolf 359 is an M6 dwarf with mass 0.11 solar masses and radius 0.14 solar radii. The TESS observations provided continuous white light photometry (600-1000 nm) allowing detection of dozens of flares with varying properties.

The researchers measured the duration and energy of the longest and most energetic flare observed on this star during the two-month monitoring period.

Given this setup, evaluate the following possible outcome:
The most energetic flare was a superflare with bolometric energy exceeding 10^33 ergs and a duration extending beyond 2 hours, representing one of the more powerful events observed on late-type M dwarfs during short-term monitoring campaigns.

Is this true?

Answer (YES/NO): NO